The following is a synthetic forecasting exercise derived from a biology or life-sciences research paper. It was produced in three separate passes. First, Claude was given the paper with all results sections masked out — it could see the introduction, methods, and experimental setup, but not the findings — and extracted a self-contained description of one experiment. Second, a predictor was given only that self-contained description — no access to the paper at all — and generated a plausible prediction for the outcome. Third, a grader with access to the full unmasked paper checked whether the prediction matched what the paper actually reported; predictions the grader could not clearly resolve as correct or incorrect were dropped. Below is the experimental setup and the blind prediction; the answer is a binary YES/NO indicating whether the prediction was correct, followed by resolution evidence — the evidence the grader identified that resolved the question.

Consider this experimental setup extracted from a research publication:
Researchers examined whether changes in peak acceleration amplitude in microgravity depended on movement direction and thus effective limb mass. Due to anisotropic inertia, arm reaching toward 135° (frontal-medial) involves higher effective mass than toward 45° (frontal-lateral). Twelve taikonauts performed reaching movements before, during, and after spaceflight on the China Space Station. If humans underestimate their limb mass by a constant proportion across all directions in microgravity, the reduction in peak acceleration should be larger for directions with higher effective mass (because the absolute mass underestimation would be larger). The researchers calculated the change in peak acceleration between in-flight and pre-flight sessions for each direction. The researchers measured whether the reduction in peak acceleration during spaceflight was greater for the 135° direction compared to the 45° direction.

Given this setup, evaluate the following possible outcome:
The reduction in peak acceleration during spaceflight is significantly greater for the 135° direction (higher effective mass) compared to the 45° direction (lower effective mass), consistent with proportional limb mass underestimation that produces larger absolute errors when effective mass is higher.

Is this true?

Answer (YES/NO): NO